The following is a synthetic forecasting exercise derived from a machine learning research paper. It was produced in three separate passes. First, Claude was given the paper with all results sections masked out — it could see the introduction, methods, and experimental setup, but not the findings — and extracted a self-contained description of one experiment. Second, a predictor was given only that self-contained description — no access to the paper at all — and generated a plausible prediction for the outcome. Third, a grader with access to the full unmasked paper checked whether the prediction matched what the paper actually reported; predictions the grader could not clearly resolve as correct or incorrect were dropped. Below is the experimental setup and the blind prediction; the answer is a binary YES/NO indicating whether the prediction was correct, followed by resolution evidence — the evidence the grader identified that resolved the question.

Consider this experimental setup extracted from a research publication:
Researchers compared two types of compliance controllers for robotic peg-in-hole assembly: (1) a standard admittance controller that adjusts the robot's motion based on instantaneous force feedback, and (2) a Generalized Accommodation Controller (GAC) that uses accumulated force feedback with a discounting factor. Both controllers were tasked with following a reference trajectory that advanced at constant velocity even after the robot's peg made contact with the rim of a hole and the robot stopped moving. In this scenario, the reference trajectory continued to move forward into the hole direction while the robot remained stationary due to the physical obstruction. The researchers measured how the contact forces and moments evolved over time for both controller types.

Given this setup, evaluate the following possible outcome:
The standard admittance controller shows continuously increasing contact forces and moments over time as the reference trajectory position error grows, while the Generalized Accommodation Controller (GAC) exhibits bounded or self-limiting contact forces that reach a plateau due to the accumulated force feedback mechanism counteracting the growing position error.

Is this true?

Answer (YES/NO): YES